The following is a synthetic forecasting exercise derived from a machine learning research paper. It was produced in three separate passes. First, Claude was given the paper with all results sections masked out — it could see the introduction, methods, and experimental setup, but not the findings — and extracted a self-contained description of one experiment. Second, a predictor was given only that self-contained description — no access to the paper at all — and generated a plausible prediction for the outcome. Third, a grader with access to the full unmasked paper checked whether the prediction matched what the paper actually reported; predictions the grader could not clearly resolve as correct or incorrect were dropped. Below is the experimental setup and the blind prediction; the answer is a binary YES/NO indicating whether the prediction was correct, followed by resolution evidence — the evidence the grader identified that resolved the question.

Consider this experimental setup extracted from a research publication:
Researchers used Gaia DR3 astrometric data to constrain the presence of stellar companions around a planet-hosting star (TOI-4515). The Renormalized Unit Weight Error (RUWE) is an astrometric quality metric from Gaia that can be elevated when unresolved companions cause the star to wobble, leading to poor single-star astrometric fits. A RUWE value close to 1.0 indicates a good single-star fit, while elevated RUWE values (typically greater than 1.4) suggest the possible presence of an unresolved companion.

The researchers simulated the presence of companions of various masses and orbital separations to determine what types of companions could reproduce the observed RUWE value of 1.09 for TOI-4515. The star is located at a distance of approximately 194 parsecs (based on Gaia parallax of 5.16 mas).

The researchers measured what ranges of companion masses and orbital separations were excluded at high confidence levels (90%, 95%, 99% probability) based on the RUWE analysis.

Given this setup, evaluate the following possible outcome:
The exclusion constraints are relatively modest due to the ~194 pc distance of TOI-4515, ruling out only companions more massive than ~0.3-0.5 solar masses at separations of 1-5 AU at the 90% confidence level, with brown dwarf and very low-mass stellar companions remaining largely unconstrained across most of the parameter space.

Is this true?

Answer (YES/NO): NO